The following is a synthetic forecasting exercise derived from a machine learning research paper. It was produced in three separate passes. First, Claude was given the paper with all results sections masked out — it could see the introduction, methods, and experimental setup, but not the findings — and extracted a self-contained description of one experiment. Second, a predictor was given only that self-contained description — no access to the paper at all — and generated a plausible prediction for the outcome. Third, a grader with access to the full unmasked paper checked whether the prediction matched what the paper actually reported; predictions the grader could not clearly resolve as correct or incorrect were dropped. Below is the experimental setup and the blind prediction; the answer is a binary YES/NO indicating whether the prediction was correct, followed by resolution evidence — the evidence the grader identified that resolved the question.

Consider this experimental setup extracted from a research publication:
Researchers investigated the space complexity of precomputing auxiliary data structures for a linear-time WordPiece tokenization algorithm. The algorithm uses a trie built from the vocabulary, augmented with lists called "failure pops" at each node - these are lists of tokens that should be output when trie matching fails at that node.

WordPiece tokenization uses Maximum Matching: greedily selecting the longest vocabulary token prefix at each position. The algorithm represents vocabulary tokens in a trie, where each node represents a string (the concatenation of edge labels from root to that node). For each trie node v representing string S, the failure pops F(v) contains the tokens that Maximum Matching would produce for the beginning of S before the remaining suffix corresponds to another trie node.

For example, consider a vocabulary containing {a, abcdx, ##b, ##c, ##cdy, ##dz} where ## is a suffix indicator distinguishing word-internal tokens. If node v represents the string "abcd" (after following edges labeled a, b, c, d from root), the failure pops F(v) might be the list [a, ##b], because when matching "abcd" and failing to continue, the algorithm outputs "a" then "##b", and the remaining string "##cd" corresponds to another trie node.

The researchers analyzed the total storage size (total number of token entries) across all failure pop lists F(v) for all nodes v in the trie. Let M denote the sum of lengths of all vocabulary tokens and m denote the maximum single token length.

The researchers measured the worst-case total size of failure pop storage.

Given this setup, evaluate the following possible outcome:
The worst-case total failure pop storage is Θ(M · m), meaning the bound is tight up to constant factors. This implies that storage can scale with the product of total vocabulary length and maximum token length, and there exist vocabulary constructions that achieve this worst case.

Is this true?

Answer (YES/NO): NO